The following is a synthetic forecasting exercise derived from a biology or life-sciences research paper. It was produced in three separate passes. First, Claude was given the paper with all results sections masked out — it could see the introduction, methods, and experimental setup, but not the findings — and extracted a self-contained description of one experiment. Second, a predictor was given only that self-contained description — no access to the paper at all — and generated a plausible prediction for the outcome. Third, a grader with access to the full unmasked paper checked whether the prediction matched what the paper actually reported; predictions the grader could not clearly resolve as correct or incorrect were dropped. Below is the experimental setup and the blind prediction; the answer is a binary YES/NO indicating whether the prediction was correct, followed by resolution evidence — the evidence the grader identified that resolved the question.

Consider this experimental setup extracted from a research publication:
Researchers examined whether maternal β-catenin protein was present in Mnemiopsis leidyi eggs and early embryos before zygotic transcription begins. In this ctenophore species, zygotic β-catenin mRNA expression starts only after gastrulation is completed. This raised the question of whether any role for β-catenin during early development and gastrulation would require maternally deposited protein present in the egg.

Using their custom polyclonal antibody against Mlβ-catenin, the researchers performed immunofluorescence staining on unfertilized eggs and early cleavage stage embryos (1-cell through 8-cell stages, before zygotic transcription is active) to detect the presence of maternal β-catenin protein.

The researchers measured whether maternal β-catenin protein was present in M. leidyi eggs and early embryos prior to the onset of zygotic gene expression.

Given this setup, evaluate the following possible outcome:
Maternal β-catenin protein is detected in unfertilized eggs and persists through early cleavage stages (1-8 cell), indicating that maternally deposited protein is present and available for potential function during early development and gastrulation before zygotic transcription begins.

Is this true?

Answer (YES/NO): YES